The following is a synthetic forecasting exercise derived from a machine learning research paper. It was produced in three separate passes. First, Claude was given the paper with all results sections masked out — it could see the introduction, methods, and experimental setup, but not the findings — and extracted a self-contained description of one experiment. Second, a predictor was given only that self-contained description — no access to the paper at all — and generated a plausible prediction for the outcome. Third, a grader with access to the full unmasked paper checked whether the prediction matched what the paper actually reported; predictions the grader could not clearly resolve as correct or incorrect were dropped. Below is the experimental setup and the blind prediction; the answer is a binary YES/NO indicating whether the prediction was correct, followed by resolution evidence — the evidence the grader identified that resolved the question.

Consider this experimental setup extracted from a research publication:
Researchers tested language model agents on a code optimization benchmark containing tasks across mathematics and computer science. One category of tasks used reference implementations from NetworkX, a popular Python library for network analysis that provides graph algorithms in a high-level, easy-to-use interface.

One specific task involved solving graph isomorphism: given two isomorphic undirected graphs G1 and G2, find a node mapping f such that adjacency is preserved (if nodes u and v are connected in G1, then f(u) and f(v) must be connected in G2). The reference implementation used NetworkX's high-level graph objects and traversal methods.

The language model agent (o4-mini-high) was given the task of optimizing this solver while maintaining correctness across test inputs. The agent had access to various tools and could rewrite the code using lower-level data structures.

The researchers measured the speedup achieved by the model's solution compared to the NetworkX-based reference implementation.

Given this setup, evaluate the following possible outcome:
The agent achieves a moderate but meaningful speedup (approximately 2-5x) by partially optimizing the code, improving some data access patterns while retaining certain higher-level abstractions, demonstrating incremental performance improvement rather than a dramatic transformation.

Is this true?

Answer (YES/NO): NO